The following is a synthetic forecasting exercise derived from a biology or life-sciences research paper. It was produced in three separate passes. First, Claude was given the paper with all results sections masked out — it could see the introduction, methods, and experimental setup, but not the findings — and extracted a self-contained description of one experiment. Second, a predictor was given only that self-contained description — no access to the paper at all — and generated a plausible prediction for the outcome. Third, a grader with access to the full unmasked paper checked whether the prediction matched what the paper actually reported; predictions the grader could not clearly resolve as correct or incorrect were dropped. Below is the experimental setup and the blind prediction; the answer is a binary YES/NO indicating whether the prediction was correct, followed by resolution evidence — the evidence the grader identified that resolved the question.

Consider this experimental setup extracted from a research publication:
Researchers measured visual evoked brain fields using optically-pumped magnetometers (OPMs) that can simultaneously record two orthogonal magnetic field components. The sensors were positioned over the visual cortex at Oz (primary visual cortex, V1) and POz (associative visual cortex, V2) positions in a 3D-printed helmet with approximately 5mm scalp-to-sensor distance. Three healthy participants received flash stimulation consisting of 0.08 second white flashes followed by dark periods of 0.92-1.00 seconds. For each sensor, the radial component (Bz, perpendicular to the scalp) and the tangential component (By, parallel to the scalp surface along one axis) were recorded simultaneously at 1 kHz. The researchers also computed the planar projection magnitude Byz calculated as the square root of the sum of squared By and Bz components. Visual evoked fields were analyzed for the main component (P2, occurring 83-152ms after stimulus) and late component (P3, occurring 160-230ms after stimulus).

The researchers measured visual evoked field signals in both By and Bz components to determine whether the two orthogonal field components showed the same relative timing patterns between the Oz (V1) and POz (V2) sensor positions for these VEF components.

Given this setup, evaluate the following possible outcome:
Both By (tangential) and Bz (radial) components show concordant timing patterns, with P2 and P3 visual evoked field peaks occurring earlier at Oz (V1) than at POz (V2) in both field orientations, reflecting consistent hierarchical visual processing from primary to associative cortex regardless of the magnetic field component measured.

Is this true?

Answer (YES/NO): NO